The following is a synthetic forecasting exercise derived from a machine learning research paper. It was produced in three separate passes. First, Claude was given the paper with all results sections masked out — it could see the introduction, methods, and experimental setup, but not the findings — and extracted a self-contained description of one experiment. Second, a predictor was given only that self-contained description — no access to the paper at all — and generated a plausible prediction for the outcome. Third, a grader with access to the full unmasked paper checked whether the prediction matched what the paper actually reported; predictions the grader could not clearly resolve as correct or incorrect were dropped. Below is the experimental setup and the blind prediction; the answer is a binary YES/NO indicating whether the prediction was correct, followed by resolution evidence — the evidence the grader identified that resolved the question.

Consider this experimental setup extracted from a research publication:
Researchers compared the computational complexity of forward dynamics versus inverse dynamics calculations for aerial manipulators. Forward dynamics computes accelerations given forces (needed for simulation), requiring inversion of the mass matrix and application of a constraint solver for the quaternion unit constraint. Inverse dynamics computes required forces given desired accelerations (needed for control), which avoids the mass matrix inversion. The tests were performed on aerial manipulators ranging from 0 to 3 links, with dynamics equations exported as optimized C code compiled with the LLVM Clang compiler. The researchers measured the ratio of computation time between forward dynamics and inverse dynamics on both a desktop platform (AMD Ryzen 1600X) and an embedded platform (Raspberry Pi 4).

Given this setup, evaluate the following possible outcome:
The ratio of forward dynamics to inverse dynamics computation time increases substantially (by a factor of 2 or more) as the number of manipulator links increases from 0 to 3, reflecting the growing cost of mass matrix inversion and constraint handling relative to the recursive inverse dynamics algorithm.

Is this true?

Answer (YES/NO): NO